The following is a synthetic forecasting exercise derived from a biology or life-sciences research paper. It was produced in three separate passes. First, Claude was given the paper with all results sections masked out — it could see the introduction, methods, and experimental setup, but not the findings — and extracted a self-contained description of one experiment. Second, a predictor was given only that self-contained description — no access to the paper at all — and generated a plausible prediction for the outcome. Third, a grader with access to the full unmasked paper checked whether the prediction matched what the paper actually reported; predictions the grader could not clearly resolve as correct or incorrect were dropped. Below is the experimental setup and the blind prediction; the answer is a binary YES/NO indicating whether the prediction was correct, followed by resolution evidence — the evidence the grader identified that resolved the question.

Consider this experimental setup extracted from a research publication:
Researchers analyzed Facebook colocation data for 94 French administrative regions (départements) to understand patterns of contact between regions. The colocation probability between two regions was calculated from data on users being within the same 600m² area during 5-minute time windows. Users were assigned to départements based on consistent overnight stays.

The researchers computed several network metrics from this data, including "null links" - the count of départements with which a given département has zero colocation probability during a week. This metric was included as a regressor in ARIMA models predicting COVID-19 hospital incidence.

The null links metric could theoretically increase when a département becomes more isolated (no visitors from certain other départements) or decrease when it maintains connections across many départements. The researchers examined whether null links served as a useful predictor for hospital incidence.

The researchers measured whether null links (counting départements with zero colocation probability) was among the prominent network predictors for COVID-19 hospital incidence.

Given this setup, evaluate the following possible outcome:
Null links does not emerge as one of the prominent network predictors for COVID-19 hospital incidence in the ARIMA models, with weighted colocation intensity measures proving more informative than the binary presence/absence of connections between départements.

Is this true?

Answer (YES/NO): NO